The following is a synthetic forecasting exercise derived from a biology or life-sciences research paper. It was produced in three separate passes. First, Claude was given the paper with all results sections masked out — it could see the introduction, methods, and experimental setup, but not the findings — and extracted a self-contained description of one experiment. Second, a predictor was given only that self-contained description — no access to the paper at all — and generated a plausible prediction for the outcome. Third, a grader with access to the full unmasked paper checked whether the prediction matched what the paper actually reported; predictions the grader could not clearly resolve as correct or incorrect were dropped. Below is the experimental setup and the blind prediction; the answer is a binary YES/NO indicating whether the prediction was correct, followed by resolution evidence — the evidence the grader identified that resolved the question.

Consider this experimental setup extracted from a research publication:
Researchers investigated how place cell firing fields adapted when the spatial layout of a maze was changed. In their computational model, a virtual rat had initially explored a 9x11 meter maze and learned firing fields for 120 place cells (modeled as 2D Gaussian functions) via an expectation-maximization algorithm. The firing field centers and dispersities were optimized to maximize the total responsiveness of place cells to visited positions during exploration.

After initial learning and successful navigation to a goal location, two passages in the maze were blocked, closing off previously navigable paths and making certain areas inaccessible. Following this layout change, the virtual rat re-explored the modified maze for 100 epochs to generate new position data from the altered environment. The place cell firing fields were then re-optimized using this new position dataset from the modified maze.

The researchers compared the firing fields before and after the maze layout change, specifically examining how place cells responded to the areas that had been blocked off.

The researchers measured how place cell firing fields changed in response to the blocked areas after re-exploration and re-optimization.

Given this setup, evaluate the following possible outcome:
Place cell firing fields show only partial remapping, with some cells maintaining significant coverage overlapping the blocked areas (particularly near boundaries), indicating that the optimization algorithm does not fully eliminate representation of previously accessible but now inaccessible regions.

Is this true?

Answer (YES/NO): NO